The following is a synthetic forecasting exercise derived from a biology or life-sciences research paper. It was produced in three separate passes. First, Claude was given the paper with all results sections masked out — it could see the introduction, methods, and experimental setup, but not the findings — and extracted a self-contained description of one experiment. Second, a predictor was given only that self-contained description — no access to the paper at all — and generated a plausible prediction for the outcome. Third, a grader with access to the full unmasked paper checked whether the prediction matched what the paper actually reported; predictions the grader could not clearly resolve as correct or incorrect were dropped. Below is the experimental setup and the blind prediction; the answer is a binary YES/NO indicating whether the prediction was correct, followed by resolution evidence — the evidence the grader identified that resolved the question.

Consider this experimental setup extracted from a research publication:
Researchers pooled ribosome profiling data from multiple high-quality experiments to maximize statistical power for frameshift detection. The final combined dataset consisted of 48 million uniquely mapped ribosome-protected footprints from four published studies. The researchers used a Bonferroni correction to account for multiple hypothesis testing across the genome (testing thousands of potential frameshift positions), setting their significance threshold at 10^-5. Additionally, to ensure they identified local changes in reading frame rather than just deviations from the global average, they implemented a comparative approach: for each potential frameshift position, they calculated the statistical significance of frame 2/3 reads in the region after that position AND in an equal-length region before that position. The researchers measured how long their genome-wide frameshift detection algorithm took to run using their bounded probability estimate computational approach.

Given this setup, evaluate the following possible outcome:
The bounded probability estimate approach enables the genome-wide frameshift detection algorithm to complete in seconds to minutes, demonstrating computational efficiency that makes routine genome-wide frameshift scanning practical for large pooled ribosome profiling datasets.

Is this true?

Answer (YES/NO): YES